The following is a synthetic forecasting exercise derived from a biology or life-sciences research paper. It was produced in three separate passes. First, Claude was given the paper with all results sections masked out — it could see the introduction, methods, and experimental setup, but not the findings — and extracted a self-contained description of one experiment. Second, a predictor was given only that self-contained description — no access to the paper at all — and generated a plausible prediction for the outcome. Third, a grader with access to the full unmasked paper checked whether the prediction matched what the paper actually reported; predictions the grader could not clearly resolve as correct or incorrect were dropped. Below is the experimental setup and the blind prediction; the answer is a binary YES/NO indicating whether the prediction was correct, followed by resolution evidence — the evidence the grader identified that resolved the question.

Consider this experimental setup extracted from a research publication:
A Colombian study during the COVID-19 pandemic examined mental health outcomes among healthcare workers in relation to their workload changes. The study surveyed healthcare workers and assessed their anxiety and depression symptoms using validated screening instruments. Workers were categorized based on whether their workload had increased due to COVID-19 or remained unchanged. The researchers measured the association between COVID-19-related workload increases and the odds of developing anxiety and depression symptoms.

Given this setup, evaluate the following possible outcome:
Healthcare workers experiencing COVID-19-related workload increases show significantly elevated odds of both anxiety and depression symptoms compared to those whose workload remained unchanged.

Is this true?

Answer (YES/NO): YES